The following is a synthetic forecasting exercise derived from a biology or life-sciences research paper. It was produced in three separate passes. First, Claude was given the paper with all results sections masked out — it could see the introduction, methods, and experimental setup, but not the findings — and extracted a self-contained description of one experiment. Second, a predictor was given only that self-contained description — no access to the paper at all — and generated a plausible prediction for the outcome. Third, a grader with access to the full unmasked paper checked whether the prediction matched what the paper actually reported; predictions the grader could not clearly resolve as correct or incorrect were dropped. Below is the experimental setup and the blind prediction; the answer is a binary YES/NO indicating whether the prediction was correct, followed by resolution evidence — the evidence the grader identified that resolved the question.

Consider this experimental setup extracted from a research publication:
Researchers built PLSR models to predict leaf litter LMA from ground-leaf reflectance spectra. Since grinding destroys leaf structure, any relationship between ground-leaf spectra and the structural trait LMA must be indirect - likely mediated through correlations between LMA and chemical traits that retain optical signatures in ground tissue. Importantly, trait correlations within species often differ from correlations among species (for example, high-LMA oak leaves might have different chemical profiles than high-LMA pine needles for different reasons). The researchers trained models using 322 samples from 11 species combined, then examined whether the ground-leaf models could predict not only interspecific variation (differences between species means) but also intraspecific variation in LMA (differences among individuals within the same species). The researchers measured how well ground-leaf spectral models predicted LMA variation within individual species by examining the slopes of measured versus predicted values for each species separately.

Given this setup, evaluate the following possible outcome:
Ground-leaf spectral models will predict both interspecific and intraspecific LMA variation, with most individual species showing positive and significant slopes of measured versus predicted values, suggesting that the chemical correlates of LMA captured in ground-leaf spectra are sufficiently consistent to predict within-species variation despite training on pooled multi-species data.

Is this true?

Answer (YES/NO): NO